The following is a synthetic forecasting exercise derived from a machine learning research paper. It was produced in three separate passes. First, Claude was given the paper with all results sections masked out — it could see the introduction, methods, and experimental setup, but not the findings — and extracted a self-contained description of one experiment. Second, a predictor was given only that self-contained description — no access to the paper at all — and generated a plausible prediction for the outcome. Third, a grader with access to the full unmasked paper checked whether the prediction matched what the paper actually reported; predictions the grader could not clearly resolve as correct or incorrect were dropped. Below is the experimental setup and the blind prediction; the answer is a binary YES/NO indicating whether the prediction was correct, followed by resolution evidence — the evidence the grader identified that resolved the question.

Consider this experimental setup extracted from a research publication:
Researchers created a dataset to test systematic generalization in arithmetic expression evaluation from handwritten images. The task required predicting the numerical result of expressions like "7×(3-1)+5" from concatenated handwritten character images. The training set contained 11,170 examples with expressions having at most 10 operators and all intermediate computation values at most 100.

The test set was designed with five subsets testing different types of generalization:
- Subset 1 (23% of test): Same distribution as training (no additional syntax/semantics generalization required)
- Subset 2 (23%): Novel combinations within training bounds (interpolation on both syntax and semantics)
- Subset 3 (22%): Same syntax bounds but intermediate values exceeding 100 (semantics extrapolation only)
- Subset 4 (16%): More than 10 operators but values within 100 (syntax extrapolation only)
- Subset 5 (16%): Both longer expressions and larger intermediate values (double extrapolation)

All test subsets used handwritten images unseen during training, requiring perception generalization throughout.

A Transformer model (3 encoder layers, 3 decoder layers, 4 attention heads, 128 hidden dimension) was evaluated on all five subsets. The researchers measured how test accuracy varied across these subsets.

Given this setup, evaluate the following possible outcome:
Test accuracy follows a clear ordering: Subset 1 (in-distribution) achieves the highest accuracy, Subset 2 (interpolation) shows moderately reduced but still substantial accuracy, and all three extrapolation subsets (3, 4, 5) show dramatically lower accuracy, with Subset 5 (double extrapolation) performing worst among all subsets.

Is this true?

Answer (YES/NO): NO